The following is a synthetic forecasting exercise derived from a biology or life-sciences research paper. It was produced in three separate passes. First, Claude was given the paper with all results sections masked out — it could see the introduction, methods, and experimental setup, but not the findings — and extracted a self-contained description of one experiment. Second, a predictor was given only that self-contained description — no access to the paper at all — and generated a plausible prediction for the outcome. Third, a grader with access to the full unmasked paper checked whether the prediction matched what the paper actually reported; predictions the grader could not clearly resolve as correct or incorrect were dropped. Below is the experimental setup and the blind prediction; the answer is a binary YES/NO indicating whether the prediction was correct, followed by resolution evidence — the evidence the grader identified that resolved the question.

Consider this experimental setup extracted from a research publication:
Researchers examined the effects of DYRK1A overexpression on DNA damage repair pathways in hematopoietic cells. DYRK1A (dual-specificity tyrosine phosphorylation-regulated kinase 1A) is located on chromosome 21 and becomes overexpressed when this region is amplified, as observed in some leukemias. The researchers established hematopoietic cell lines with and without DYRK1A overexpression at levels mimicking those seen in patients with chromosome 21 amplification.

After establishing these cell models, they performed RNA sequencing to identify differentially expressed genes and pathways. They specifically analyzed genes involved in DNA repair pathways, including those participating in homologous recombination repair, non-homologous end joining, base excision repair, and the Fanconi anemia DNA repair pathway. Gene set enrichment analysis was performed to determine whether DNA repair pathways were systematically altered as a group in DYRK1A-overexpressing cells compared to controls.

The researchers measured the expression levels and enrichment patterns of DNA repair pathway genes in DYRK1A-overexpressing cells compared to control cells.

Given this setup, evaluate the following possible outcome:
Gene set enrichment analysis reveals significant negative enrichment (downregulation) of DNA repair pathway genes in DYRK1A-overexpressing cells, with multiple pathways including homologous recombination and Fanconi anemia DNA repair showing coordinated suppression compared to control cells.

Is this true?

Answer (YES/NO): NO